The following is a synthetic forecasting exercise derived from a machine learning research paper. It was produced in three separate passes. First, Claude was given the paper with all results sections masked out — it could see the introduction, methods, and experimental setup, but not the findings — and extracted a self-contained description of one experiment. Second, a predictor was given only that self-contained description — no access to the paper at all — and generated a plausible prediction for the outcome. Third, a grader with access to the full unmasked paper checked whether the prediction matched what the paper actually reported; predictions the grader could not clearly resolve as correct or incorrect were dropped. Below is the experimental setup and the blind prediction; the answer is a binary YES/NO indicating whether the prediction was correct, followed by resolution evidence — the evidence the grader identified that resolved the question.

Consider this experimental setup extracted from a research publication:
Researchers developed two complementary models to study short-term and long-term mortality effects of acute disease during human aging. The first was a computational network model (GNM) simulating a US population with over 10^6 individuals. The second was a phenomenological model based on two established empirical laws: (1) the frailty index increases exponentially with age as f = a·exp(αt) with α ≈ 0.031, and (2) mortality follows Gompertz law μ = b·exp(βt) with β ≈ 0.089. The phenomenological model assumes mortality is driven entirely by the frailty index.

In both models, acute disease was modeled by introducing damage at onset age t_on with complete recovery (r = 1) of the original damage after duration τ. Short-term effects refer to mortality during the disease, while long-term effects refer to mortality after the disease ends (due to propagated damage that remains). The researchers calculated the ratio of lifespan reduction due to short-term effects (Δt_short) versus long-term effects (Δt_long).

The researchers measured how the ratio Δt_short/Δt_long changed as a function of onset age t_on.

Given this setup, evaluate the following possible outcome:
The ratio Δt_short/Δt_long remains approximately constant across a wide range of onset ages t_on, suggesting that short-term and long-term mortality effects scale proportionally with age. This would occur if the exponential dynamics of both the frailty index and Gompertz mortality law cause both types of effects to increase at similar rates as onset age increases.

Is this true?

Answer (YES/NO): NO